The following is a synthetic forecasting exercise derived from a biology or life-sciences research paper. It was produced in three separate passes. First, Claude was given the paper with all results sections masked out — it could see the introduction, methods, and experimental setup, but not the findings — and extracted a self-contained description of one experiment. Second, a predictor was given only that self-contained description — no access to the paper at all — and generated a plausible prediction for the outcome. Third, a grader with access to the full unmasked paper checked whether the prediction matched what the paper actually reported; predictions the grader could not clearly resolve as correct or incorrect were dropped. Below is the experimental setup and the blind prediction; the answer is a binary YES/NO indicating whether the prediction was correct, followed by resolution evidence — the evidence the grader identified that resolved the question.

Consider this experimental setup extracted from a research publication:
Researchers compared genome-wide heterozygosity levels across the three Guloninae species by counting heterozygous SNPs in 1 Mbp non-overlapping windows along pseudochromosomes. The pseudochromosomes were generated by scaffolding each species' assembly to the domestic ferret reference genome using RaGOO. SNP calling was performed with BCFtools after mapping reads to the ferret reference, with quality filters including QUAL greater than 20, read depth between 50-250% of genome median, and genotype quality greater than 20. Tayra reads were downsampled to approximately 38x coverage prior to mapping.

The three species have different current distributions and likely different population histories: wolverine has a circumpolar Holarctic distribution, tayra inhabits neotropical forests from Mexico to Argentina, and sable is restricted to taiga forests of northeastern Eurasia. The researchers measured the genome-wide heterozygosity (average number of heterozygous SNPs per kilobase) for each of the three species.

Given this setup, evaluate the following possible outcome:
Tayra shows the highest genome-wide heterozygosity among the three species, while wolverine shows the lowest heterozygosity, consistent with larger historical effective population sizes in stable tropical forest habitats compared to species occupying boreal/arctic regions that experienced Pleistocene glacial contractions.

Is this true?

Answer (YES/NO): YES